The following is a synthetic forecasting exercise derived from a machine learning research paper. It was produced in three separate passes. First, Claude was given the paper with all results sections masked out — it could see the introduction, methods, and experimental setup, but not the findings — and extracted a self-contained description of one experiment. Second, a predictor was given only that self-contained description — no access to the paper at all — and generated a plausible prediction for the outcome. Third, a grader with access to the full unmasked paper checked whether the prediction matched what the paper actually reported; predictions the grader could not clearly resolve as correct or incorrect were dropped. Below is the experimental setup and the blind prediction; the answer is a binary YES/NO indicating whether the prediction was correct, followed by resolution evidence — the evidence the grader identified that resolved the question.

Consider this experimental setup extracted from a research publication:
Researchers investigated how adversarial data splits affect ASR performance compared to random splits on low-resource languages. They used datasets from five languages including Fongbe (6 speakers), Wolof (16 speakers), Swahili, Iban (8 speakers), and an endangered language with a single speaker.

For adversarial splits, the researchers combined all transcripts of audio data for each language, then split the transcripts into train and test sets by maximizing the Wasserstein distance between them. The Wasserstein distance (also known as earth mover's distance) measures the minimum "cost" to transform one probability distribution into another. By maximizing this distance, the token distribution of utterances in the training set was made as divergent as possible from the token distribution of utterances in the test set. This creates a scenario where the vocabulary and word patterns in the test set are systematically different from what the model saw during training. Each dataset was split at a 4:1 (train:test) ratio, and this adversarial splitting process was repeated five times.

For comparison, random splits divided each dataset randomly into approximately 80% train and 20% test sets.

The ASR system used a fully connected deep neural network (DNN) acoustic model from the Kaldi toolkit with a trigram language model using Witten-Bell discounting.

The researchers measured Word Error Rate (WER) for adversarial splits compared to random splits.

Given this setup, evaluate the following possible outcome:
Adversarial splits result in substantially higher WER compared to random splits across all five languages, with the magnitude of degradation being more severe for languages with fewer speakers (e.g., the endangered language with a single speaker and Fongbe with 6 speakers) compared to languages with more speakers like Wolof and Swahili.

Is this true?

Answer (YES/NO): NO